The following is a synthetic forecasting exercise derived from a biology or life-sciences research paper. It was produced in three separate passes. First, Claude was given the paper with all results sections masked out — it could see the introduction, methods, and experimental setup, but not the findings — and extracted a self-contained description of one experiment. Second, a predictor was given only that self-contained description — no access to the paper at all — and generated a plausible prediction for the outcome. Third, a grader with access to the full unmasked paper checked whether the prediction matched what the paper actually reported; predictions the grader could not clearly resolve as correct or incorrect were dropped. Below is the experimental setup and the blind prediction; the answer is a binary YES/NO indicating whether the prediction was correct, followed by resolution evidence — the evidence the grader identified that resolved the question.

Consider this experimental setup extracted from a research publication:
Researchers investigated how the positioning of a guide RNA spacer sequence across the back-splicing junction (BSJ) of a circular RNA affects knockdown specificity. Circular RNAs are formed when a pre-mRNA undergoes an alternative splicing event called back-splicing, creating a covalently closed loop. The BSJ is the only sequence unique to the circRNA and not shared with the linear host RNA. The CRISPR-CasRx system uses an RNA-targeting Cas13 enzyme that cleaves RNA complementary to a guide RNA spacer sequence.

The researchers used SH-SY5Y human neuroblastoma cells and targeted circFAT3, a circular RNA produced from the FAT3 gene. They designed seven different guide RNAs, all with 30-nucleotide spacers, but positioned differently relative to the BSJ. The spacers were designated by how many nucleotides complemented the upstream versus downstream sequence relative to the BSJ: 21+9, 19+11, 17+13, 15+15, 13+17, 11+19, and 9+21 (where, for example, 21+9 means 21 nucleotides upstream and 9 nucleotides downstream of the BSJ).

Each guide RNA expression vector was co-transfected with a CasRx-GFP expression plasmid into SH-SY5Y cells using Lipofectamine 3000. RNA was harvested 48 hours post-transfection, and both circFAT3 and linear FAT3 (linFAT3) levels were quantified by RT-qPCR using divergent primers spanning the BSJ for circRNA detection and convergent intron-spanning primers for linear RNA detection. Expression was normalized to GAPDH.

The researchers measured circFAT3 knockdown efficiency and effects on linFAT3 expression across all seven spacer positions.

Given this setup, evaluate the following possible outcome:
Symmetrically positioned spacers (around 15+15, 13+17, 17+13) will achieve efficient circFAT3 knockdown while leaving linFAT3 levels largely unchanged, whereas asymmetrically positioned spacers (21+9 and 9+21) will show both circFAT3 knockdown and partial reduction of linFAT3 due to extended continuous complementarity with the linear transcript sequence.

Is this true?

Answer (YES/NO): NO